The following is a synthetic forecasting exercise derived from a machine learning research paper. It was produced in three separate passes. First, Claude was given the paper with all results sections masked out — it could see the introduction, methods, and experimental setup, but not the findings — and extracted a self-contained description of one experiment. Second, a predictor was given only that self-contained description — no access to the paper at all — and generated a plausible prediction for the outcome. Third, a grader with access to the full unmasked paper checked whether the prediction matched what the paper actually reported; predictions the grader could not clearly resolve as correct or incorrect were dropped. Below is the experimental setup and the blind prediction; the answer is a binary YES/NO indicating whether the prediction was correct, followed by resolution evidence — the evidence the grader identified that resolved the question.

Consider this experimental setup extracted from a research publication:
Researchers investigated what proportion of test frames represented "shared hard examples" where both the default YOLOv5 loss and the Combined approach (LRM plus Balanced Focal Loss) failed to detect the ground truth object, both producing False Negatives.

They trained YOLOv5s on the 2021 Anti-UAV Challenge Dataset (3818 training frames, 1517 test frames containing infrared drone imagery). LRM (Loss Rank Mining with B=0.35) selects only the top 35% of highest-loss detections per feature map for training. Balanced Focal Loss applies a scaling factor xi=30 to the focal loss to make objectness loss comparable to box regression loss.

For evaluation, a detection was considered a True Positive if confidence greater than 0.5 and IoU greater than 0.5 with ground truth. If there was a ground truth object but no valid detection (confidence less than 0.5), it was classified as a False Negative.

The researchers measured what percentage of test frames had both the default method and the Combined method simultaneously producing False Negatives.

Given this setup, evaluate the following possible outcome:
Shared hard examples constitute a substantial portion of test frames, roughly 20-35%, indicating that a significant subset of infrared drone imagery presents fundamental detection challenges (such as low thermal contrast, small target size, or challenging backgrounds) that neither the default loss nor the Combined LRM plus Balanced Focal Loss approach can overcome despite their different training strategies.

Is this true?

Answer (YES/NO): NO